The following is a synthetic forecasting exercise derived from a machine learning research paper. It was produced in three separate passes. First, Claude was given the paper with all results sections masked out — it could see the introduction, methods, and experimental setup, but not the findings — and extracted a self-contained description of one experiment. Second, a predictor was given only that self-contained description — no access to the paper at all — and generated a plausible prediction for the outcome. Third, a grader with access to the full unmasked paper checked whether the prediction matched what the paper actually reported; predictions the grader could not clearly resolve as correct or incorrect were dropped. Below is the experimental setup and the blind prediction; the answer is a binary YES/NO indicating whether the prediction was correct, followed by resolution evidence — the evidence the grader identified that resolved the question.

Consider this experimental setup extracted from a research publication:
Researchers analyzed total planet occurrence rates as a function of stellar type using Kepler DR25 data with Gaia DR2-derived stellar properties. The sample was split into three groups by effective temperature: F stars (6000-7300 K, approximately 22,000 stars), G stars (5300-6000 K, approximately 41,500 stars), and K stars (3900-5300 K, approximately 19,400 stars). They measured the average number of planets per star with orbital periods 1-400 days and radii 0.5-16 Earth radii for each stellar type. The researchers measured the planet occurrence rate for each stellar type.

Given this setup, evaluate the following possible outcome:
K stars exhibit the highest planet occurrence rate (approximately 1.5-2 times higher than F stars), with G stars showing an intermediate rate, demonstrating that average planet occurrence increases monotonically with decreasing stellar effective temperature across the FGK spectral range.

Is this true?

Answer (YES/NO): YES